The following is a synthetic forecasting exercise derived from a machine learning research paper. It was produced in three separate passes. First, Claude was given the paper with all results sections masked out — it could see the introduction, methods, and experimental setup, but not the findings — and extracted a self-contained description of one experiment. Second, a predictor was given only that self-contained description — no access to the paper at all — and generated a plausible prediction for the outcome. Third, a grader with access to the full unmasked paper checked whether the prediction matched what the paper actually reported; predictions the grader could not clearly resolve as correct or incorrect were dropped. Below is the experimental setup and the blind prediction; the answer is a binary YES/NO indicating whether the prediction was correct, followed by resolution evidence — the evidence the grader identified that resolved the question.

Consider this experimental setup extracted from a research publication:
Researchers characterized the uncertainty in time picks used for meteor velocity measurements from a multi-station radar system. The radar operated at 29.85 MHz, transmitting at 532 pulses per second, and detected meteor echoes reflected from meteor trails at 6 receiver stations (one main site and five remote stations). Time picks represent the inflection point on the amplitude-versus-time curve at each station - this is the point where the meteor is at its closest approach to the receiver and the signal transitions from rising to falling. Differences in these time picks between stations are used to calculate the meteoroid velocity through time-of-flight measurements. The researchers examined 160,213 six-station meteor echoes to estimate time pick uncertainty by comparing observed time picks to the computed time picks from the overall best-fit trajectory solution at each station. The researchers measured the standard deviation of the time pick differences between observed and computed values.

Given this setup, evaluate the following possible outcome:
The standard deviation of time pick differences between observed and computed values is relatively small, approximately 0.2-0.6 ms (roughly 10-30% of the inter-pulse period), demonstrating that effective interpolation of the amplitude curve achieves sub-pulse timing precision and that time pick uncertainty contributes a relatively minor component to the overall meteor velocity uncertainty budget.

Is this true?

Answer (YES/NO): NO